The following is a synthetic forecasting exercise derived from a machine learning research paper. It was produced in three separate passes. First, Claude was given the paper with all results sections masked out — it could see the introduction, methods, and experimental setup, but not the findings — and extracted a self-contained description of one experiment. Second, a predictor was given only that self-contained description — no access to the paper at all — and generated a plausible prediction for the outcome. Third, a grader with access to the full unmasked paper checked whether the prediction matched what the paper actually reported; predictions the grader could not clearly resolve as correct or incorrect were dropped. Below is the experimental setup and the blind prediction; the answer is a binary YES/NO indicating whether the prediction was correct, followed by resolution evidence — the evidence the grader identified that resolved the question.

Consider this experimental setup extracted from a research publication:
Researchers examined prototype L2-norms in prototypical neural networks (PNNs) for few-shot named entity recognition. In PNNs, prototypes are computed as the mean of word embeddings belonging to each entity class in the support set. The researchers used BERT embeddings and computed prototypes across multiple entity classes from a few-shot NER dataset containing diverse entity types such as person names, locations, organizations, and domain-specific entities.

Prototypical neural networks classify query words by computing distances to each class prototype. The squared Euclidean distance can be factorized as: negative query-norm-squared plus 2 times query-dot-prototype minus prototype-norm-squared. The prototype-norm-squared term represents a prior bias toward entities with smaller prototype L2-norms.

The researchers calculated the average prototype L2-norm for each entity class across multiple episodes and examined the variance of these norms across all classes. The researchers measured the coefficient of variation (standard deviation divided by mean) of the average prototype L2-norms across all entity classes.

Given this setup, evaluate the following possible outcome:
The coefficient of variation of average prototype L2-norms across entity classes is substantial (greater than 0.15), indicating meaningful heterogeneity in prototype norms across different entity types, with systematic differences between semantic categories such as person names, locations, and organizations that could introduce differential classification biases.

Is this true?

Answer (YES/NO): YES